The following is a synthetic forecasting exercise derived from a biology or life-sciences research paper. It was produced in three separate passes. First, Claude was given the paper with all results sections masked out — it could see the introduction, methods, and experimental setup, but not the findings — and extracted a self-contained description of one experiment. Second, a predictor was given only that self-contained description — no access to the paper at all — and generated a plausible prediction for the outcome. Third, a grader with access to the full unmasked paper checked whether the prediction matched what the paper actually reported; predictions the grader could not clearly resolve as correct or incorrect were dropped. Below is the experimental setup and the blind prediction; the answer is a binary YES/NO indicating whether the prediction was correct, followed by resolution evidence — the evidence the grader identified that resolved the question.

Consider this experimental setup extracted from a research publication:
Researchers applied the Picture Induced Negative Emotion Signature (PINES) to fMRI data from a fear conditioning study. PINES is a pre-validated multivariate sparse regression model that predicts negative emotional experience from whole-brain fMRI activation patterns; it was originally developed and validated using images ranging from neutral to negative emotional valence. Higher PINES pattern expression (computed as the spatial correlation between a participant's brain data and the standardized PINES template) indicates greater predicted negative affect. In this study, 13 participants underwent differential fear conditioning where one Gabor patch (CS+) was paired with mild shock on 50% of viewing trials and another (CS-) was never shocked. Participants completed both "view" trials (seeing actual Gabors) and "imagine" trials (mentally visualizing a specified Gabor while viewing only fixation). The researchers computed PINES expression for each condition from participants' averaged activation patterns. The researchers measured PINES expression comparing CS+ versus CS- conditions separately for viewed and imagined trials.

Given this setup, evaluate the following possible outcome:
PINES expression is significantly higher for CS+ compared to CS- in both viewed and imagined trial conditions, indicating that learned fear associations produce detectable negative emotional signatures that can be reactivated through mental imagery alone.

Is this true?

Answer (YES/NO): NO